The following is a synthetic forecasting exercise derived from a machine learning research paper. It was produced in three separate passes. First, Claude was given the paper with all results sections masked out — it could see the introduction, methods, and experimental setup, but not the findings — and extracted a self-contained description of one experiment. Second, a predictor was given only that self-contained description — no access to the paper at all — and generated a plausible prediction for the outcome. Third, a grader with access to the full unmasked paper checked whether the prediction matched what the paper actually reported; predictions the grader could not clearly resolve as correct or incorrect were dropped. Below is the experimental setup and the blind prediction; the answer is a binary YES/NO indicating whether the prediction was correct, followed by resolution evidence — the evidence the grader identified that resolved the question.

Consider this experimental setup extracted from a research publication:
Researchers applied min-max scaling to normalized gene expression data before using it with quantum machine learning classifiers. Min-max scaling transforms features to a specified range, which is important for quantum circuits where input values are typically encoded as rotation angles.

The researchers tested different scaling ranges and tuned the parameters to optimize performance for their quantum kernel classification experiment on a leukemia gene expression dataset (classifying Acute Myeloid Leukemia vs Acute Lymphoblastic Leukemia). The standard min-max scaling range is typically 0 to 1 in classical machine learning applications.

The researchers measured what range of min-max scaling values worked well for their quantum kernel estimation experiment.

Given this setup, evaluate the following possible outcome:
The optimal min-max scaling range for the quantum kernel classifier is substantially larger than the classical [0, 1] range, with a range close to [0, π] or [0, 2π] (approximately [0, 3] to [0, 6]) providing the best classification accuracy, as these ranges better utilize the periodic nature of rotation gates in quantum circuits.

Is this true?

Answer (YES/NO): YES